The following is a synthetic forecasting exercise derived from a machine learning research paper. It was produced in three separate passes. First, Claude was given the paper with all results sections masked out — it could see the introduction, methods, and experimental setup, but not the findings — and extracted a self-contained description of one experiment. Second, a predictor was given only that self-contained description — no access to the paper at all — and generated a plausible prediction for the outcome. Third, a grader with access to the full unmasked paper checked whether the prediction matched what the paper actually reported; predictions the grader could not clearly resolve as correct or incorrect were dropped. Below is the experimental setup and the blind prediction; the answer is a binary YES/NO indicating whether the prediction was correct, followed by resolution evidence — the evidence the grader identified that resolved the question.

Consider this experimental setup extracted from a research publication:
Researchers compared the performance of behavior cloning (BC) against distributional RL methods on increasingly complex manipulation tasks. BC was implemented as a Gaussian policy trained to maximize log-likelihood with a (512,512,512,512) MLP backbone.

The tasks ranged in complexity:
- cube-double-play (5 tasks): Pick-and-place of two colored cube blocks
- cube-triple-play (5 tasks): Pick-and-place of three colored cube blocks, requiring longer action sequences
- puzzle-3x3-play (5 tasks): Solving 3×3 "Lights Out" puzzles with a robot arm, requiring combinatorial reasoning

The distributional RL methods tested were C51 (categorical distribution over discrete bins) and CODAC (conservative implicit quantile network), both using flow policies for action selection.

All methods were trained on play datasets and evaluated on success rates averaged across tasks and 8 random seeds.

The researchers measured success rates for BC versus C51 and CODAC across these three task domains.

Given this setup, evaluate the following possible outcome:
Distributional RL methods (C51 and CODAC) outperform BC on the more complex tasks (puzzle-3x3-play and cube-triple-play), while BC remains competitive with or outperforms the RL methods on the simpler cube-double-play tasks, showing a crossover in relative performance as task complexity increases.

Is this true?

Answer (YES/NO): NO